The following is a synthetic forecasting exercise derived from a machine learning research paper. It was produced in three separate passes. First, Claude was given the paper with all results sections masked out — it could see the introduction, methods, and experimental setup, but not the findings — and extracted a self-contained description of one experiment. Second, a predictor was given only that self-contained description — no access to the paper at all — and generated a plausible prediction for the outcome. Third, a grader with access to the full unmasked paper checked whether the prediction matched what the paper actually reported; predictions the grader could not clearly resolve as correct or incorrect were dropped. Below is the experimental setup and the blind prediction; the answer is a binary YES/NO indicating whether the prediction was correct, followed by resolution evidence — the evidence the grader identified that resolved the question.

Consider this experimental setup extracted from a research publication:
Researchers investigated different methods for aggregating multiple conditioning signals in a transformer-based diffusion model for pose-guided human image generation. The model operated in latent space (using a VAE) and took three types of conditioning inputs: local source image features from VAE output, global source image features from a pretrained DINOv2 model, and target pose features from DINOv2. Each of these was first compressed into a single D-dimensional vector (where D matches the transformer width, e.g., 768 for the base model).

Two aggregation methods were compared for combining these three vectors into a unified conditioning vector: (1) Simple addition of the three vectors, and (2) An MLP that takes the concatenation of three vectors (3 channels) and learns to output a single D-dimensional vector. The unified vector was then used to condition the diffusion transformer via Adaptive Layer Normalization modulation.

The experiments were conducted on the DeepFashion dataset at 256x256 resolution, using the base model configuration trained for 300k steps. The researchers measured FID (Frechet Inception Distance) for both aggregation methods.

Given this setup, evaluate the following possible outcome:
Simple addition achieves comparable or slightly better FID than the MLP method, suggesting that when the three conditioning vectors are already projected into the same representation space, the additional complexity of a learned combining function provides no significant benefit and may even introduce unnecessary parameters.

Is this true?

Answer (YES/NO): NO